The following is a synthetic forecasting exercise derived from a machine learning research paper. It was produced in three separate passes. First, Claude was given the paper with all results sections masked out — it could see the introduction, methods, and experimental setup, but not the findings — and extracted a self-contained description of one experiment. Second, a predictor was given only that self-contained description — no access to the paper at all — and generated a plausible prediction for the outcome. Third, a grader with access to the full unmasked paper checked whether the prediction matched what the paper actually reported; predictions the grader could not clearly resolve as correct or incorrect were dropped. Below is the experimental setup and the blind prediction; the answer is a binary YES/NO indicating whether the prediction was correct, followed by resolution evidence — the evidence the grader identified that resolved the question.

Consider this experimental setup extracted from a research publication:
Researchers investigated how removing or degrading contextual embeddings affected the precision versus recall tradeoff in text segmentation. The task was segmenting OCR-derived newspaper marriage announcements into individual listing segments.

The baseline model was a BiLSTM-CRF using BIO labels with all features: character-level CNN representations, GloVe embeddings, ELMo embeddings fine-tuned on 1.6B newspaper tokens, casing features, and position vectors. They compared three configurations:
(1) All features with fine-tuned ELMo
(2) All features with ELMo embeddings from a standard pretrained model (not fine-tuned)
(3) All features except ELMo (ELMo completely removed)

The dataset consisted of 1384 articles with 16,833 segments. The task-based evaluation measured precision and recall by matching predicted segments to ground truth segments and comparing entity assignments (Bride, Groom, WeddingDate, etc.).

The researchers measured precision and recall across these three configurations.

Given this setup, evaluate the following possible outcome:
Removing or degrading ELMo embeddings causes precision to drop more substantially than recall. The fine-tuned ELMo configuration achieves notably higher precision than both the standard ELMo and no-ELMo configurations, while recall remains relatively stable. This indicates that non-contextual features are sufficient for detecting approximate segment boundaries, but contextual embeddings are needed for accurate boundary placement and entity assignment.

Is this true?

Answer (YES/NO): YES